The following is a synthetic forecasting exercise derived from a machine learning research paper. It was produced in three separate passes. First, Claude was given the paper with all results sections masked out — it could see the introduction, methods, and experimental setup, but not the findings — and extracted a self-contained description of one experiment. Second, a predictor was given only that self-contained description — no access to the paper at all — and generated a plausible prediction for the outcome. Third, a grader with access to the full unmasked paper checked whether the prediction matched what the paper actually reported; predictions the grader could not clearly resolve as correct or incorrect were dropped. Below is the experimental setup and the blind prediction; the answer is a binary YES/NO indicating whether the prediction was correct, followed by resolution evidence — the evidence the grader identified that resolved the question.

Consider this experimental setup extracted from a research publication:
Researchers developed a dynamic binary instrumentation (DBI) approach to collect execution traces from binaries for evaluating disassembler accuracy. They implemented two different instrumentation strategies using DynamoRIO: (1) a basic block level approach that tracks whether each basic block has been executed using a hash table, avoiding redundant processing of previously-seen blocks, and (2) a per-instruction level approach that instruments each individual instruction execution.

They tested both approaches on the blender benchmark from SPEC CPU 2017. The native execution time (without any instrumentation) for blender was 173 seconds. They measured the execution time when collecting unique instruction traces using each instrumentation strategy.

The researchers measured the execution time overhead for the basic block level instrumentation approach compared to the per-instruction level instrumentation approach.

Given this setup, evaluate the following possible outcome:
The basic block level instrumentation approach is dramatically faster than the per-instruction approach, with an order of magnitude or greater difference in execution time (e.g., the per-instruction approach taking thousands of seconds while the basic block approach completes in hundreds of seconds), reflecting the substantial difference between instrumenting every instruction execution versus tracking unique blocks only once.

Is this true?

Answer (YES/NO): YES